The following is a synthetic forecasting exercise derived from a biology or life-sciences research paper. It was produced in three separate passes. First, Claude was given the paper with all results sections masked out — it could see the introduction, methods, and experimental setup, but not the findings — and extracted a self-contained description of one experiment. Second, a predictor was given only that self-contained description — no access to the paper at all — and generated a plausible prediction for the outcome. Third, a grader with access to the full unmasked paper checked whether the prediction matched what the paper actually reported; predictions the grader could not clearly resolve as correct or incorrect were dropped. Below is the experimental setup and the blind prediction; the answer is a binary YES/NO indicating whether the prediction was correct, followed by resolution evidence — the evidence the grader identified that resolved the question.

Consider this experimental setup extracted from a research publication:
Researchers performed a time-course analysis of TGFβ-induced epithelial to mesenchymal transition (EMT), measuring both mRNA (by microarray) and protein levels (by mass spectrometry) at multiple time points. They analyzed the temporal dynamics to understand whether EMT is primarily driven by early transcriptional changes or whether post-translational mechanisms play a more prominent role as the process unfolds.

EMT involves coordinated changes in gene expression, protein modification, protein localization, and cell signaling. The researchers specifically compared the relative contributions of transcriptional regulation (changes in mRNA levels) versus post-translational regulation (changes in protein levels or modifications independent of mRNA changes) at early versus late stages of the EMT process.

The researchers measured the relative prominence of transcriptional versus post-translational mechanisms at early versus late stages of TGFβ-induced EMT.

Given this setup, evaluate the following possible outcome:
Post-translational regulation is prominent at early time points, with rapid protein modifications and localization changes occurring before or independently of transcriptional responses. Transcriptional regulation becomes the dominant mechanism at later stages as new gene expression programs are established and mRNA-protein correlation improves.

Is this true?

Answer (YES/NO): NO